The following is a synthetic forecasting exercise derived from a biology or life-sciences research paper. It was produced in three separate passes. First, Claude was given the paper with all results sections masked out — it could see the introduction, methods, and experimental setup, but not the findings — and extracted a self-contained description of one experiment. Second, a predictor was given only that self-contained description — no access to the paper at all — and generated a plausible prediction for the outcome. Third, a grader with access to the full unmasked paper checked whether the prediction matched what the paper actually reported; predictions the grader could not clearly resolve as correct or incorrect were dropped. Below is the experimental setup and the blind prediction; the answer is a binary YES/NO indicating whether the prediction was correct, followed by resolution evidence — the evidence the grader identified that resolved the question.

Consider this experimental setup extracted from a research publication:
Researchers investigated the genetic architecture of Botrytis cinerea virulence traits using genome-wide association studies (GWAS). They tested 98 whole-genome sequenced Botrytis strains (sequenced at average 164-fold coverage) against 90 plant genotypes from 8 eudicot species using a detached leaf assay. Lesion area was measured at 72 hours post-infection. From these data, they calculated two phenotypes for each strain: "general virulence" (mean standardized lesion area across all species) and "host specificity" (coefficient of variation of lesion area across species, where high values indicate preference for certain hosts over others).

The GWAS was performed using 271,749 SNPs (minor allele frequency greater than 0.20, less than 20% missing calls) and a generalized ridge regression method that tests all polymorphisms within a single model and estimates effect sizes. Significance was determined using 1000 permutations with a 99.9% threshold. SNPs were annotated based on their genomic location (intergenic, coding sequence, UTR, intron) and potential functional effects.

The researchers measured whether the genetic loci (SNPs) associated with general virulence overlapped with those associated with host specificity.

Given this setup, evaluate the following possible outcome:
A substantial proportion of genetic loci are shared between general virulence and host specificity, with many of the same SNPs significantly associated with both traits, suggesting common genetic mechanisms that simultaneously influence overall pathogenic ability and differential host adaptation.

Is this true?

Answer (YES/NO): NO